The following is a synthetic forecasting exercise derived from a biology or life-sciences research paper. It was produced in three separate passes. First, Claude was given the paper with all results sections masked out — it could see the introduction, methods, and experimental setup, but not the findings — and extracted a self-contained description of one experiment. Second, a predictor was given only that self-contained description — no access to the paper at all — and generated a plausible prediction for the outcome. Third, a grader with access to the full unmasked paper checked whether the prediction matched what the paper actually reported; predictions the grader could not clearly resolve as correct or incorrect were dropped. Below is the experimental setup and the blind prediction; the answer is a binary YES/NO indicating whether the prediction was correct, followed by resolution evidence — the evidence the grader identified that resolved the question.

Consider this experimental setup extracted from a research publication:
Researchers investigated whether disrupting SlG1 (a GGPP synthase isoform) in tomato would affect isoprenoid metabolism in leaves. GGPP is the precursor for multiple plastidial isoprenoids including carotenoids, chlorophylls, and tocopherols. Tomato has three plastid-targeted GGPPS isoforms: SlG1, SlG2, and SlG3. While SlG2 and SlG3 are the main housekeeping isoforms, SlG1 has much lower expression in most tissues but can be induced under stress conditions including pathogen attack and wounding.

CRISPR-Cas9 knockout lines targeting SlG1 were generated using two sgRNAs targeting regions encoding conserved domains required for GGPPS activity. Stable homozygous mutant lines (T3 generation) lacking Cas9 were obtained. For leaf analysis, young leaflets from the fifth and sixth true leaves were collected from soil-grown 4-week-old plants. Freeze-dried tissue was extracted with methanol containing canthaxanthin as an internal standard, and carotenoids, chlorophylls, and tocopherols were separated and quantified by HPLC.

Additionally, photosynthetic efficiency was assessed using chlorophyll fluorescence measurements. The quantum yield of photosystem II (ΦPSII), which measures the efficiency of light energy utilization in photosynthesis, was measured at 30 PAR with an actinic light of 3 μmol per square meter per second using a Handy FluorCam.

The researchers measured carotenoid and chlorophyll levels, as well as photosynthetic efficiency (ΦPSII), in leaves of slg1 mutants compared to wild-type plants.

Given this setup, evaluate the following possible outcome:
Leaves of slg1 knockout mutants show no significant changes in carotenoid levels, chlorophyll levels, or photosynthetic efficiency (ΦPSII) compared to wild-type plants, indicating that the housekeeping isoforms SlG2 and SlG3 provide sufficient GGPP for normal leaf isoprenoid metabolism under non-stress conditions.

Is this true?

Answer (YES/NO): YES